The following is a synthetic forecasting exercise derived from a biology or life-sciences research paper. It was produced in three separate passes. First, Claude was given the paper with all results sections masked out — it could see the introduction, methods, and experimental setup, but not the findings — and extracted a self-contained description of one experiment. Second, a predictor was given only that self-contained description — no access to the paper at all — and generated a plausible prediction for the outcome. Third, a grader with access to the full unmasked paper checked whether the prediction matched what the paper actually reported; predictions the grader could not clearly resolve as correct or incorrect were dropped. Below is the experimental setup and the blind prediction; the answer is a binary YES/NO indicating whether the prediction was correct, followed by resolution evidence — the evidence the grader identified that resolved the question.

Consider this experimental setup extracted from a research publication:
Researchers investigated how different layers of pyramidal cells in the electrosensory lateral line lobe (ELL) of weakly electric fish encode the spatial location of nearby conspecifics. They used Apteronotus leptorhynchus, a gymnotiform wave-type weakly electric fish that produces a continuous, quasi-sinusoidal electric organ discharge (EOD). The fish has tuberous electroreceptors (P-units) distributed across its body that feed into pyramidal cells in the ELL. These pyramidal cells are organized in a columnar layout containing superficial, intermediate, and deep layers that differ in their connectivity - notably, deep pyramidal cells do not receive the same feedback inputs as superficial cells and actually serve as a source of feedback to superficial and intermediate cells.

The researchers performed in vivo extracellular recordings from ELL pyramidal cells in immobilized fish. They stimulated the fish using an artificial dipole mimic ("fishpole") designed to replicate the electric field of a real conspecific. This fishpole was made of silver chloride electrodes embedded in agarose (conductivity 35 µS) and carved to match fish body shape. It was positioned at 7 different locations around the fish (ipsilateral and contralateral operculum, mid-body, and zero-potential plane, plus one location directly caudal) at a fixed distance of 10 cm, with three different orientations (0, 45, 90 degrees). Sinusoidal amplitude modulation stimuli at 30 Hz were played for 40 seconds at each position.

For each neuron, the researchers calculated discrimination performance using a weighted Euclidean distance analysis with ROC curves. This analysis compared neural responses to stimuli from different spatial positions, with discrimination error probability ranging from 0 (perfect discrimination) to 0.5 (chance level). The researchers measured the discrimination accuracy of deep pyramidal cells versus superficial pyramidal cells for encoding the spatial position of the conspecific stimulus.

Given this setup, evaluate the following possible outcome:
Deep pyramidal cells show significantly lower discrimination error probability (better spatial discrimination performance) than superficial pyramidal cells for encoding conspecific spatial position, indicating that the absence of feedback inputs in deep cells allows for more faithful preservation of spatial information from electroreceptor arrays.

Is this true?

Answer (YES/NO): YES